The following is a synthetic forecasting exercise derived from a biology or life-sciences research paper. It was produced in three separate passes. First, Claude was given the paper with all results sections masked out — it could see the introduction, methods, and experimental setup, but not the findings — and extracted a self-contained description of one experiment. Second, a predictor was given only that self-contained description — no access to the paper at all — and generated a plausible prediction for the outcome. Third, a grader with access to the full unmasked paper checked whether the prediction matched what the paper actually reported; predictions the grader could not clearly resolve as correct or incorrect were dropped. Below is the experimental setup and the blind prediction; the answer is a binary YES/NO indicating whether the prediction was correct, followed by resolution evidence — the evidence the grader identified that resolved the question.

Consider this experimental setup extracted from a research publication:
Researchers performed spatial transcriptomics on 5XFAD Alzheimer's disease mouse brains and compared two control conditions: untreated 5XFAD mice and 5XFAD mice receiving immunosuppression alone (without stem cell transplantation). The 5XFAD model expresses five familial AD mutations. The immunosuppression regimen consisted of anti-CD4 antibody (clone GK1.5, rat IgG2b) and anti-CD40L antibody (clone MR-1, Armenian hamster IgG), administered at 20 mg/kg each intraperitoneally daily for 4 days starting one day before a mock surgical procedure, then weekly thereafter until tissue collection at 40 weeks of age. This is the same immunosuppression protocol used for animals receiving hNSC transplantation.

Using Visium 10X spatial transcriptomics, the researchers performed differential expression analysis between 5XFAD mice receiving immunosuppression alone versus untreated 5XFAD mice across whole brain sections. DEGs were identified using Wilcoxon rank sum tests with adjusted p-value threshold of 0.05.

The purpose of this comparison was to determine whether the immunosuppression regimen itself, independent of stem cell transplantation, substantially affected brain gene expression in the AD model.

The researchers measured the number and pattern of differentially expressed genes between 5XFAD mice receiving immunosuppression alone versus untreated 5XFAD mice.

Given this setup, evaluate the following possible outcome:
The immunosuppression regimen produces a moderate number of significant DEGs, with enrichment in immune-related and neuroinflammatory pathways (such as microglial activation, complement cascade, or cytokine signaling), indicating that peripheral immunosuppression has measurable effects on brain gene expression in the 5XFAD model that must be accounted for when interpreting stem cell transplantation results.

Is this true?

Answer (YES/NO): NO